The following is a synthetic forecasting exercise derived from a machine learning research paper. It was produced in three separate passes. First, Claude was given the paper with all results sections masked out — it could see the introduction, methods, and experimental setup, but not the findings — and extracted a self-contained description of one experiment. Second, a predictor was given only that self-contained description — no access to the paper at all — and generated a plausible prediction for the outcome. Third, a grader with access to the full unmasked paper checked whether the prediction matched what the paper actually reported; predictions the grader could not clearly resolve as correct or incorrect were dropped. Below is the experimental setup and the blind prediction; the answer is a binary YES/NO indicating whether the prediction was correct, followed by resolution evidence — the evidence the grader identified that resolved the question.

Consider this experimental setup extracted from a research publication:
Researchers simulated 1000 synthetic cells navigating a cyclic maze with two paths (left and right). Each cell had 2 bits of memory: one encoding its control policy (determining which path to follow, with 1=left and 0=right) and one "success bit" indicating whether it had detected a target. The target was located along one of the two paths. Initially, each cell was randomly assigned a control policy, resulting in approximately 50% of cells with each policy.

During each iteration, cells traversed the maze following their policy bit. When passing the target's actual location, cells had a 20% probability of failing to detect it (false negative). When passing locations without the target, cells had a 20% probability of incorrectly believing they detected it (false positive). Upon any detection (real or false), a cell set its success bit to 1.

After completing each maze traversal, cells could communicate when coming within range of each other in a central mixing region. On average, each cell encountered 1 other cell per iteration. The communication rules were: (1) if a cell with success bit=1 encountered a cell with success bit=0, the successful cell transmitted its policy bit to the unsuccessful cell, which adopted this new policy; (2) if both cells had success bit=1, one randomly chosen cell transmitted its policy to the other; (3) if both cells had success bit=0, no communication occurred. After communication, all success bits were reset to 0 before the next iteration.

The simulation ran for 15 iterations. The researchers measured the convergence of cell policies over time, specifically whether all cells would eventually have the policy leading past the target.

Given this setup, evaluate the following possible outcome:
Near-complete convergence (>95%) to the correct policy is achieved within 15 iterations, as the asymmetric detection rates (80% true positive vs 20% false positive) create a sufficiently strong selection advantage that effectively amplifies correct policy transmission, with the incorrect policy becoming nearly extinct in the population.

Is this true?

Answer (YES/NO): NO